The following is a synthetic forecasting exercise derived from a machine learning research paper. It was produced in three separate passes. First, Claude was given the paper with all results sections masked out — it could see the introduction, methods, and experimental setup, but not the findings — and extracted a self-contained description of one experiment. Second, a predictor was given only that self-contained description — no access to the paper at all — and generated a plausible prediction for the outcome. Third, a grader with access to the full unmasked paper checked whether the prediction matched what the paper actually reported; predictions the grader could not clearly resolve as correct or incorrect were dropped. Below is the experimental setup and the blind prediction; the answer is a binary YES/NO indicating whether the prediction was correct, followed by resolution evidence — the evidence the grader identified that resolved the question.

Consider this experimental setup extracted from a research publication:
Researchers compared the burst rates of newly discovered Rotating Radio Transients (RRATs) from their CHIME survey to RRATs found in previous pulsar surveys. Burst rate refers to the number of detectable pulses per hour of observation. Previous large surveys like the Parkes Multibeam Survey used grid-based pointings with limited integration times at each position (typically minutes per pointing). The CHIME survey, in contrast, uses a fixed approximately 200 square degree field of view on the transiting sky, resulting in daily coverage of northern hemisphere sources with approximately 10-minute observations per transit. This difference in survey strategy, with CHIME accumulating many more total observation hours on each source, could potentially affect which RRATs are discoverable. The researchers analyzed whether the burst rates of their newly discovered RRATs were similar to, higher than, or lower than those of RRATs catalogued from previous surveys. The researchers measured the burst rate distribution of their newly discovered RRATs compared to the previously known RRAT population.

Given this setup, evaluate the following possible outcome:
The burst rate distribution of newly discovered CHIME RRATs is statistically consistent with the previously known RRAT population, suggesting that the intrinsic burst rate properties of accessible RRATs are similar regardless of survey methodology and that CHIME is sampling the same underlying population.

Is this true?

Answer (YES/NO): NO